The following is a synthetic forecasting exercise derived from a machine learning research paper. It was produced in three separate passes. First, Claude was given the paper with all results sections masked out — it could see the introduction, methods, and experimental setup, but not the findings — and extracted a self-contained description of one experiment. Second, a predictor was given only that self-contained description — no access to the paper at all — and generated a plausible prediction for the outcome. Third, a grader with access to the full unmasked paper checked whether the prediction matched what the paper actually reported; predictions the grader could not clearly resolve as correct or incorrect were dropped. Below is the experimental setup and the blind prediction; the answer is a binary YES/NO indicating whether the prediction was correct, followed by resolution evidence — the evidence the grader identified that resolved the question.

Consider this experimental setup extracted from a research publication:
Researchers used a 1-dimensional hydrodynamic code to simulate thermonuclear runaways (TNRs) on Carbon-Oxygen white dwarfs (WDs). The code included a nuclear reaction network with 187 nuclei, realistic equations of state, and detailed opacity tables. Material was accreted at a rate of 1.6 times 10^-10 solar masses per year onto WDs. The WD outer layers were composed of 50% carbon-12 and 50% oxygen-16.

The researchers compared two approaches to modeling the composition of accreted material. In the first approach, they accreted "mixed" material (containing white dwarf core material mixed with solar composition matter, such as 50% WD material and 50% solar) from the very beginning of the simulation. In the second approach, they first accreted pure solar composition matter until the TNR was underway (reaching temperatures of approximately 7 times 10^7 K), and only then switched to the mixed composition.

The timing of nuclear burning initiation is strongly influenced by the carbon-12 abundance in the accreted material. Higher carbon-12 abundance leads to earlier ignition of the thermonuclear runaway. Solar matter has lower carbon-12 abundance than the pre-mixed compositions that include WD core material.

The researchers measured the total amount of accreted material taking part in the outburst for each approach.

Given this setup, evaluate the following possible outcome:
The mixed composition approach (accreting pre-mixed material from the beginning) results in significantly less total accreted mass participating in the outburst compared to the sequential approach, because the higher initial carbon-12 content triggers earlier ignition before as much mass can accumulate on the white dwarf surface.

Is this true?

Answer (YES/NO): YES